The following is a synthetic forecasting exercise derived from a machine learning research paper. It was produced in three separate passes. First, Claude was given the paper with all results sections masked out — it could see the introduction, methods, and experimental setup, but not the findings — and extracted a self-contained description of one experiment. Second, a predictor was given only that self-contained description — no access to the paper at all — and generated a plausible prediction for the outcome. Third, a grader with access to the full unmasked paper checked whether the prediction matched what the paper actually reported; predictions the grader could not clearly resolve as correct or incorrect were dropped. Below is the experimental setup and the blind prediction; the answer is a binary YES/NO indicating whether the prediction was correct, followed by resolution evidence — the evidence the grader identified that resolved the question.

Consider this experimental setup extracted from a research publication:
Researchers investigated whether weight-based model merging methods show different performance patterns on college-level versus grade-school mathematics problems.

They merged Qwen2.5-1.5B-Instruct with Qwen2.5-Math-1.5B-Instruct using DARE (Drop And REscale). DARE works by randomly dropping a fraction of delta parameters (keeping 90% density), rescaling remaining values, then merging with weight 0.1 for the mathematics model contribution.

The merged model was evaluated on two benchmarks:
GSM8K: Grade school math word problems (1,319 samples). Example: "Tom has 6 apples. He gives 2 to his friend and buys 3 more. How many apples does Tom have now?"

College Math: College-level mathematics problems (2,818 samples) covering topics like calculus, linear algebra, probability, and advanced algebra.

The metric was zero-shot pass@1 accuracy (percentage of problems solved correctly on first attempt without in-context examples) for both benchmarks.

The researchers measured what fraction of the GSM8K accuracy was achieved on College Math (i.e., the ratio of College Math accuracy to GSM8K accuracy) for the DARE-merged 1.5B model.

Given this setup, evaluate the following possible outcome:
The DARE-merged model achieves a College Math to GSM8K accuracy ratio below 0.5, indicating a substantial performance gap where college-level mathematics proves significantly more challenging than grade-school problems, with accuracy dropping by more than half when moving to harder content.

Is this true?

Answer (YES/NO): YES